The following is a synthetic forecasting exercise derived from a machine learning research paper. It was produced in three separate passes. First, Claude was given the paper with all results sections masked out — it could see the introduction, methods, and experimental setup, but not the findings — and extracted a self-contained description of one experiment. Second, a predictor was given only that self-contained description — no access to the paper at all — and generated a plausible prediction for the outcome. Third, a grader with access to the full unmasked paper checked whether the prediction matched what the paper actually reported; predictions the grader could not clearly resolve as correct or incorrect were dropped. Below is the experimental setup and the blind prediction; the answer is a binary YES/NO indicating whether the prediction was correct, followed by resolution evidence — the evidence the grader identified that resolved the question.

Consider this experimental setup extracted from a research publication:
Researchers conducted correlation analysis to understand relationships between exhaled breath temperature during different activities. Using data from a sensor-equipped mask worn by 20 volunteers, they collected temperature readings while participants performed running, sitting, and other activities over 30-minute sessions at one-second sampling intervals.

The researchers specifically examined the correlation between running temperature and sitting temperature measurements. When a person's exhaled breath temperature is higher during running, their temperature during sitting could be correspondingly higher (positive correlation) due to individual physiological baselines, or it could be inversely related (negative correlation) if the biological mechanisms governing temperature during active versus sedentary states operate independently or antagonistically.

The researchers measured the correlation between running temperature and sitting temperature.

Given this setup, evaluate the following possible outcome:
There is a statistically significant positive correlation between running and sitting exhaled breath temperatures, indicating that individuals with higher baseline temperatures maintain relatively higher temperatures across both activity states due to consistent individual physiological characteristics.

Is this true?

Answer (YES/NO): NO